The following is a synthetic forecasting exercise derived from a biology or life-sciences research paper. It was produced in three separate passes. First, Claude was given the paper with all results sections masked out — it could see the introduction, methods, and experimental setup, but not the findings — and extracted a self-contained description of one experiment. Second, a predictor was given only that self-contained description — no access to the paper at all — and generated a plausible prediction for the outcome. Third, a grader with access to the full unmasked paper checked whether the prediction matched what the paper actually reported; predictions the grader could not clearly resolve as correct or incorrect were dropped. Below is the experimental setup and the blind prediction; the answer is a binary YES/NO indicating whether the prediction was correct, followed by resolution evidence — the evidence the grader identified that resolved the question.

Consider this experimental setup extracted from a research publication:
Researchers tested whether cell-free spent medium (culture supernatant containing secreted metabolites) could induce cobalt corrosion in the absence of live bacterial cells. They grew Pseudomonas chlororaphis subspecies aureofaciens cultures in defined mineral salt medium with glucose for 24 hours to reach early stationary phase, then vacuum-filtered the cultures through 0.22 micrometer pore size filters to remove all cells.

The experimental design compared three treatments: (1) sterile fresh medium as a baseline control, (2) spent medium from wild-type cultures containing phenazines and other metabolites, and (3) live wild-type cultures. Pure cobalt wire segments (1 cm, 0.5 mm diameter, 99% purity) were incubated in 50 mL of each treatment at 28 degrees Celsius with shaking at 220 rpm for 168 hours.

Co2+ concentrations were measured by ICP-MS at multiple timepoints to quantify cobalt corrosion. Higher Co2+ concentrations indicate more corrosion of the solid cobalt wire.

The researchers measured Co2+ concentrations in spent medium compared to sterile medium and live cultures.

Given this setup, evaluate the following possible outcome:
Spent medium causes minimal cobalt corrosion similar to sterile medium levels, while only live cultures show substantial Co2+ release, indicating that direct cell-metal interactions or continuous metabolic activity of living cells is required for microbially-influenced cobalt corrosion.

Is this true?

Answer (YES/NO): NO